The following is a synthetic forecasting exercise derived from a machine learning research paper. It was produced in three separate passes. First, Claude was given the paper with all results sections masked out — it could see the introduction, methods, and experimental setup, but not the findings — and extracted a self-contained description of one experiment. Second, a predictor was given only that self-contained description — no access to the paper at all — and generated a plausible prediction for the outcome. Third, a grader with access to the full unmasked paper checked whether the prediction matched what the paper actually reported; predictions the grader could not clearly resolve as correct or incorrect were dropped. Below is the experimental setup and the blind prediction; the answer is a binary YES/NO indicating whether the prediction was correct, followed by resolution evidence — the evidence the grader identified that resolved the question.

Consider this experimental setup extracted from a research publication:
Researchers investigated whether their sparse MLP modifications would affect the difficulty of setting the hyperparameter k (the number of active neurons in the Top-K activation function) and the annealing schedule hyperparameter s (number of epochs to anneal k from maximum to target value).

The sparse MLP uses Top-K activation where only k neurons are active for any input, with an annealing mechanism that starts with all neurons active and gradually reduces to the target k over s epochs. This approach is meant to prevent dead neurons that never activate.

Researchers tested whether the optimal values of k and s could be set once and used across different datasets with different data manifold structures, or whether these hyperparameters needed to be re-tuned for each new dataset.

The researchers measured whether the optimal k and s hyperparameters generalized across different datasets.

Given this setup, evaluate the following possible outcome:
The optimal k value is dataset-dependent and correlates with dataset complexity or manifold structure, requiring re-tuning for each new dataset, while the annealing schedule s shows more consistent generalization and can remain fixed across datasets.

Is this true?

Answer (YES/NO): NO